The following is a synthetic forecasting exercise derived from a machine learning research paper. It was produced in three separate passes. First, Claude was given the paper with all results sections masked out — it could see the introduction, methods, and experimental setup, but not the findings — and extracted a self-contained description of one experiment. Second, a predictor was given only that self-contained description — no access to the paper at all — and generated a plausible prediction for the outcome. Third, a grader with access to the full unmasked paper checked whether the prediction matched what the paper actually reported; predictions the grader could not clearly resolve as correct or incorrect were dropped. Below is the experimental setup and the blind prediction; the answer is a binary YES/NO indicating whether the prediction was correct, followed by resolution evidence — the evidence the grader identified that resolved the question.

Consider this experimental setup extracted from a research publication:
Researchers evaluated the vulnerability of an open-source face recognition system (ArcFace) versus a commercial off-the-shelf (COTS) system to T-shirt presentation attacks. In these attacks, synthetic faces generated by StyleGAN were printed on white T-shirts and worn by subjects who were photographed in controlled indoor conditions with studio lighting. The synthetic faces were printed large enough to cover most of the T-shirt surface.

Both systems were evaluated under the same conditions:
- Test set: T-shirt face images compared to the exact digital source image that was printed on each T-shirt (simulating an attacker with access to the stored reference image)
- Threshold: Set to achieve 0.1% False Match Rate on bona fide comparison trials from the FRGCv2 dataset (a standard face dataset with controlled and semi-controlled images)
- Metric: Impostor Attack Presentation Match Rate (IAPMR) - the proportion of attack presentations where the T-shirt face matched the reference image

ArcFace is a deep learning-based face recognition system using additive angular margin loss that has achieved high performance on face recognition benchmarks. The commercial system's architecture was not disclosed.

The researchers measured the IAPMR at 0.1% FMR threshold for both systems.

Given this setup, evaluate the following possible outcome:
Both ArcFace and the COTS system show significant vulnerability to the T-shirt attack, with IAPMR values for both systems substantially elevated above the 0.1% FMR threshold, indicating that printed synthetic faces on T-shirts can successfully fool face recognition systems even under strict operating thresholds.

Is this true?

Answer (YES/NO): YES